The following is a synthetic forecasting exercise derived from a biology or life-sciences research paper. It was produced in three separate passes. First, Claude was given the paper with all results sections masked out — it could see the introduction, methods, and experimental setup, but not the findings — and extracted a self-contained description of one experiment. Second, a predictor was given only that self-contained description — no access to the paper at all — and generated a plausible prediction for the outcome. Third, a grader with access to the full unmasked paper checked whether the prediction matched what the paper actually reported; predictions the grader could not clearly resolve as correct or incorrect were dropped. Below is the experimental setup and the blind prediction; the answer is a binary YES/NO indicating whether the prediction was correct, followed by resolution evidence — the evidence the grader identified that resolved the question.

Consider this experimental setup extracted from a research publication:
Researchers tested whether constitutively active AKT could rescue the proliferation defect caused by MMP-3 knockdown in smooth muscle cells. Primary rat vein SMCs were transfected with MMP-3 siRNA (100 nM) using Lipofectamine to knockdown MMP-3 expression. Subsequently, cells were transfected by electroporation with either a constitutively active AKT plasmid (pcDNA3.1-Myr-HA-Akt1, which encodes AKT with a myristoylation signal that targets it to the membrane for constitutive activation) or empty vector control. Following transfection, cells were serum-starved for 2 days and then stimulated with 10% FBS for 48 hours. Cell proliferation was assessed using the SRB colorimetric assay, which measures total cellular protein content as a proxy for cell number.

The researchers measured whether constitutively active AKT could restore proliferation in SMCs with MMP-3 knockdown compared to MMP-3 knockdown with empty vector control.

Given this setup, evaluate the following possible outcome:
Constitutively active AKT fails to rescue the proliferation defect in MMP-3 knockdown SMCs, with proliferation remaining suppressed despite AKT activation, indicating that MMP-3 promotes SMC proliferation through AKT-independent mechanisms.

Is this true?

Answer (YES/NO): NO